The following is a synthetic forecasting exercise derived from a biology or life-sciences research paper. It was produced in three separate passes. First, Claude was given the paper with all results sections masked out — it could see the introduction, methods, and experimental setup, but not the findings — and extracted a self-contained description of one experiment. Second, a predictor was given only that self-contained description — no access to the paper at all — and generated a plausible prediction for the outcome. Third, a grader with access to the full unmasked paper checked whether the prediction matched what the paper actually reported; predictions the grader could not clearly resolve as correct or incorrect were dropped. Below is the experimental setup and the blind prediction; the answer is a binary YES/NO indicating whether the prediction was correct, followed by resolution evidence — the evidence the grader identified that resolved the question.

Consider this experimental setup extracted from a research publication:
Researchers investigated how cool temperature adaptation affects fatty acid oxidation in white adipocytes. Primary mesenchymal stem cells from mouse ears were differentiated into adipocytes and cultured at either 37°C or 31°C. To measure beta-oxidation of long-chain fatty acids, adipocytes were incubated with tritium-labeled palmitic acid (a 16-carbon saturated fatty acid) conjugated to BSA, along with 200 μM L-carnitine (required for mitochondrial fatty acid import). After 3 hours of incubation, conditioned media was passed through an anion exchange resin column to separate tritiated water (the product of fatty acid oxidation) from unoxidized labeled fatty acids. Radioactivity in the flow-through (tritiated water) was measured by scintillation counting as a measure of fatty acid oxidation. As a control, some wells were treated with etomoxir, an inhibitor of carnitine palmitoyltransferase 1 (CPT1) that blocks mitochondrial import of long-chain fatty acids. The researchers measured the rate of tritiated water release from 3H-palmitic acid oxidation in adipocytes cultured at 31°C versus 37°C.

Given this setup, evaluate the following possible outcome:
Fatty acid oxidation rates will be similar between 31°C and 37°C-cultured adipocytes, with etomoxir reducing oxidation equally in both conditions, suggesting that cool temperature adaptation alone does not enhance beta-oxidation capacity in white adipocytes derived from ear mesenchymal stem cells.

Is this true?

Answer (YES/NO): NO